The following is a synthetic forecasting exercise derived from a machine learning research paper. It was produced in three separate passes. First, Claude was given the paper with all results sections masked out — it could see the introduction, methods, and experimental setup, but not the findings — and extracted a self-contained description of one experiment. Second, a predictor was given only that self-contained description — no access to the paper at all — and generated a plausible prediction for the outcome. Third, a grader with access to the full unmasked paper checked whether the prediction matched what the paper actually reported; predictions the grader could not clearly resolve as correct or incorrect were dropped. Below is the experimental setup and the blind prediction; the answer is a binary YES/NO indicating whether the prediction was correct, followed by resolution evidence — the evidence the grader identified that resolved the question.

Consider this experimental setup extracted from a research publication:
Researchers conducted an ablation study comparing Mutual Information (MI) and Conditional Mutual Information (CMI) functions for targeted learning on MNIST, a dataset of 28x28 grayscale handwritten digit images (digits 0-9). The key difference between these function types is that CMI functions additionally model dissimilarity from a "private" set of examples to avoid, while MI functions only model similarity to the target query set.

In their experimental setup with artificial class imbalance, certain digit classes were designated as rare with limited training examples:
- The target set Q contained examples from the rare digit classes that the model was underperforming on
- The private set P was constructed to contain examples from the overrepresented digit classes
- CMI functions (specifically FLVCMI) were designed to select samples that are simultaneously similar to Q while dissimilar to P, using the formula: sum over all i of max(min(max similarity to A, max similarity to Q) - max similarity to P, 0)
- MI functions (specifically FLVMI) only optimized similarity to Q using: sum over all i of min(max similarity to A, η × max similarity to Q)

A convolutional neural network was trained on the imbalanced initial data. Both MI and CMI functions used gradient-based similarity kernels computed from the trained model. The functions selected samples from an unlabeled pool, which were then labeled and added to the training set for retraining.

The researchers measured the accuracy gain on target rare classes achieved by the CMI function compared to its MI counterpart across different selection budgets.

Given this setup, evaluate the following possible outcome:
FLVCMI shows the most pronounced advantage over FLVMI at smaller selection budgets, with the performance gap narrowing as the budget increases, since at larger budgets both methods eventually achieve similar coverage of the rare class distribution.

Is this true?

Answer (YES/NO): NO